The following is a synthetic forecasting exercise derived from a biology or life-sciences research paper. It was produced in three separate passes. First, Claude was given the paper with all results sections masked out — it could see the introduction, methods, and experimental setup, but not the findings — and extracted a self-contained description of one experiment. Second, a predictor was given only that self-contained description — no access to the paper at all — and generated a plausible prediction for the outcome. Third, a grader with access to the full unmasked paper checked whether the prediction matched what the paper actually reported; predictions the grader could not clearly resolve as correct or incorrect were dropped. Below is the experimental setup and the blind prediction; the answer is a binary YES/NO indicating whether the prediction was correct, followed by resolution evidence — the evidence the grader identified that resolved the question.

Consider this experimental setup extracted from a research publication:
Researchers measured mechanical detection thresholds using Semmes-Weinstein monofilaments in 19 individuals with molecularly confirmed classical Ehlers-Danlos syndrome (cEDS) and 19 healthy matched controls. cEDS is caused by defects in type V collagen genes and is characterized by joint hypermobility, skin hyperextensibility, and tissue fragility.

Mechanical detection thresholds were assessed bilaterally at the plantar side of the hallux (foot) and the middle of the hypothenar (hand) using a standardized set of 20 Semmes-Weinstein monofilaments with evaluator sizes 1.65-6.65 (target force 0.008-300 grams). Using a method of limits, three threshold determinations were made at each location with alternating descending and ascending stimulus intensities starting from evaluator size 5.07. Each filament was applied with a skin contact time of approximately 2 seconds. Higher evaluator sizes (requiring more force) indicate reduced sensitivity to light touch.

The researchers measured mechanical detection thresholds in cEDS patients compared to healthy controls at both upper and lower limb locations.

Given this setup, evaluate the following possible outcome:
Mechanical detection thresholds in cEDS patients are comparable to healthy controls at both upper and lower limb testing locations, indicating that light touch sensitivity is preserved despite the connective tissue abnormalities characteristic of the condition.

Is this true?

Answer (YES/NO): YES